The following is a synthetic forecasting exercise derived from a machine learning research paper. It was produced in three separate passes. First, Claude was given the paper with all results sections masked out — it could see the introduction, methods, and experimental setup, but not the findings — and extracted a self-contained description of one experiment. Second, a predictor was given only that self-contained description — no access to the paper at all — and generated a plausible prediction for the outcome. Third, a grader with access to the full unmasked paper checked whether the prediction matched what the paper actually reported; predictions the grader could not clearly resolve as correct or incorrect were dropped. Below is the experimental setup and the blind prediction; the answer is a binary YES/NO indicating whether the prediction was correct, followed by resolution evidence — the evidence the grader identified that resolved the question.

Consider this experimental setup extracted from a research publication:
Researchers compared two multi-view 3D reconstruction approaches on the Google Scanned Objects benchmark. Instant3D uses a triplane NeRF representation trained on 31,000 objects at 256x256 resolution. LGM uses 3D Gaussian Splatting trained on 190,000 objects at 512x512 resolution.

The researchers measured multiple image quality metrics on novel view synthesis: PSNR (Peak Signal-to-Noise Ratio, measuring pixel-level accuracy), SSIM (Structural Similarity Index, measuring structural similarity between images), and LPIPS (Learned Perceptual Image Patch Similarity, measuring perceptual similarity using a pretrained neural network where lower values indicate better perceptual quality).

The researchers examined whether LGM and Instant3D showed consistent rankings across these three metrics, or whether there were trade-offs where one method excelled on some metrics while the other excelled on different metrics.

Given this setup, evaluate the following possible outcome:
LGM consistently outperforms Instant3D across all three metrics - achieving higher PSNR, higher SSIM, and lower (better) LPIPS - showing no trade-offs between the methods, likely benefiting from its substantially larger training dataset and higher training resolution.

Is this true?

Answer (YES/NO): NO